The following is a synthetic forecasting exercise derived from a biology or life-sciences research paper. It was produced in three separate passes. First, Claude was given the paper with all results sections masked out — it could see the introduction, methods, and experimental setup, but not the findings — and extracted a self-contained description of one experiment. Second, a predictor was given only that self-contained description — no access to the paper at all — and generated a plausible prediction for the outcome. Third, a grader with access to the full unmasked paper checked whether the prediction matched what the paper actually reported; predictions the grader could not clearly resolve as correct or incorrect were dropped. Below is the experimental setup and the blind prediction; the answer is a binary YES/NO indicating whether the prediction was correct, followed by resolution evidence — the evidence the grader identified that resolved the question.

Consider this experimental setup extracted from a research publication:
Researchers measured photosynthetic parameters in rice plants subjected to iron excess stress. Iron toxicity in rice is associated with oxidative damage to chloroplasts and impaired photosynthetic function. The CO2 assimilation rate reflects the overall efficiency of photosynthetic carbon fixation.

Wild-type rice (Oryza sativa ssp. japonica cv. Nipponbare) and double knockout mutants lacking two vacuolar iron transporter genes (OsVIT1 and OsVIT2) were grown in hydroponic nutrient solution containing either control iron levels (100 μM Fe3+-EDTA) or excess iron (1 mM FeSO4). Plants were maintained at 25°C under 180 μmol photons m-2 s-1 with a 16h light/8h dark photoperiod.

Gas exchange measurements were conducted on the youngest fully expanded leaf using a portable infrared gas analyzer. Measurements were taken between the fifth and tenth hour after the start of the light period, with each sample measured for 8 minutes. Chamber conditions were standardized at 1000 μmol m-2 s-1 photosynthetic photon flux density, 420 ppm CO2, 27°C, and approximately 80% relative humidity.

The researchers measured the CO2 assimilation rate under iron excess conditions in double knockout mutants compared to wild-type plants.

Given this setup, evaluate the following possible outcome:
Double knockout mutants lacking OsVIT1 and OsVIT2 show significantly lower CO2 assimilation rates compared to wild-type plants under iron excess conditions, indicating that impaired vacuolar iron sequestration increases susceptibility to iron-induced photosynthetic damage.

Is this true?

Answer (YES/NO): YES